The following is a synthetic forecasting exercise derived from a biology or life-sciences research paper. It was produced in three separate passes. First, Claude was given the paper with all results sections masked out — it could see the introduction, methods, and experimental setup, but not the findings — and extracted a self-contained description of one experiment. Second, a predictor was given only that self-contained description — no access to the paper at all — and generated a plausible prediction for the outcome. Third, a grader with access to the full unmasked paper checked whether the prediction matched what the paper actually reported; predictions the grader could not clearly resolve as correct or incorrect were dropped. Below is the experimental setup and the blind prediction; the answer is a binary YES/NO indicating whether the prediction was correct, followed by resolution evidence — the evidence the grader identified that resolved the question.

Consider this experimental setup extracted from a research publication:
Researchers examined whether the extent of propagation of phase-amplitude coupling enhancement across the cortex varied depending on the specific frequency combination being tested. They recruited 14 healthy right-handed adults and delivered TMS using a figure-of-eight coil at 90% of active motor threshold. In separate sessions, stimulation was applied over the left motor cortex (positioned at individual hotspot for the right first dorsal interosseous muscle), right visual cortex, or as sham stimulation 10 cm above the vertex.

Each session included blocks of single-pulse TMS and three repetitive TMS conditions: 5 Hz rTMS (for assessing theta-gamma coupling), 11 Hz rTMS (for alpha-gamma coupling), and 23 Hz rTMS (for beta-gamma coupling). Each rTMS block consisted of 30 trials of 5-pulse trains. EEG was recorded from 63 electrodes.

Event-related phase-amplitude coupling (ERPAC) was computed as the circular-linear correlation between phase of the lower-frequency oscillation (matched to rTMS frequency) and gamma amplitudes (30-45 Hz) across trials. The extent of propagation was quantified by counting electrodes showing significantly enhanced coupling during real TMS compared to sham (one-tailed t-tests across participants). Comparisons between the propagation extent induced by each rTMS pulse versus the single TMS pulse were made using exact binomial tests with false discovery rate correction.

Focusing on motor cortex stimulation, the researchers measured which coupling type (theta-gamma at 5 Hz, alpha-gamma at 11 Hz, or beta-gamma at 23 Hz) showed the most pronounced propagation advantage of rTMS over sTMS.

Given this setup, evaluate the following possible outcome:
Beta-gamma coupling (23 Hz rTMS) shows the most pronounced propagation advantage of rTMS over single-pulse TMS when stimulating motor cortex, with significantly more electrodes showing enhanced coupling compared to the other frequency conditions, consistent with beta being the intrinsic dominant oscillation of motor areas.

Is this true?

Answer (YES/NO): NO